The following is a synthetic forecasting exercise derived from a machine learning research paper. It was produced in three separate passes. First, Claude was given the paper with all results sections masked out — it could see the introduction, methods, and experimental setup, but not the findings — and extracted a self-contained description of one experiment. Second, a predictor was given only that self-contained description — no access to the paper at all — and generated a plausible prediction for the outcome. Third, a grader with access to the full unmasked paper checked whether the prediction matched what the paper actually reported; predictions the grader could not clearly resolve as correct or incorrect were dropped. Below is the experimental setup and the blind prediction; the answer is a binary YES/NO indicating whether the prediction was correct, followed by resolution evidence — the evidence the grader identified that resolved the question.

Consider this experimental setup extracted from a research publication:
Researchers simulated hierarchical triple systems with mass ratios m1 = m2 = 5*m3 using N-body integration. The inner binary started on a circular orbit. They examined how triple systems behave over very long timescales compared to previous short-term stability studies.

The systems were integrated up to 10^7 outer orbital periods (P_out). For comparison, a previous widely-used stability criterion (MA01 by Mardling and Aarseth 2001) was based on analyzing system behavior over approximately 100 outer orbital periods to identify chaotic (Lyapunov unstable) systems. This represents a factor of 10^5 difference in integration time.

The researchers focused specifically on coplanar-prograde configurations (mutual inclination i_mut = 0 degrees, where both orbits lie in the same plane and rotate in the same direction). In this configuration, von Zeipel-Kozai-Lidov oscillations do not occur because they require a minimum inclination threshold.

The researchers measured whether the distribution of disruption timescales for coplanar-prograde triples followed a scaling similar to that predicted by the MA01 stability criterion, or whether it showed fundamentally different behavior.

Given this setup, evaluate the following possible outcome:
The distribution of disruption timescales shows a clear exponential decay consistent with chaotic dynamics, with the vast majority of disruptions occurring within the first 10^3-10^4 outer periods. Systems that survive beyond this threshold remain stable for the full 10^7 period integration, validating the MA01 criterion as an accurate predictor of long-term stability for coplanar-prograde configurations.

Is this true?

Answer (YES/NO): NO